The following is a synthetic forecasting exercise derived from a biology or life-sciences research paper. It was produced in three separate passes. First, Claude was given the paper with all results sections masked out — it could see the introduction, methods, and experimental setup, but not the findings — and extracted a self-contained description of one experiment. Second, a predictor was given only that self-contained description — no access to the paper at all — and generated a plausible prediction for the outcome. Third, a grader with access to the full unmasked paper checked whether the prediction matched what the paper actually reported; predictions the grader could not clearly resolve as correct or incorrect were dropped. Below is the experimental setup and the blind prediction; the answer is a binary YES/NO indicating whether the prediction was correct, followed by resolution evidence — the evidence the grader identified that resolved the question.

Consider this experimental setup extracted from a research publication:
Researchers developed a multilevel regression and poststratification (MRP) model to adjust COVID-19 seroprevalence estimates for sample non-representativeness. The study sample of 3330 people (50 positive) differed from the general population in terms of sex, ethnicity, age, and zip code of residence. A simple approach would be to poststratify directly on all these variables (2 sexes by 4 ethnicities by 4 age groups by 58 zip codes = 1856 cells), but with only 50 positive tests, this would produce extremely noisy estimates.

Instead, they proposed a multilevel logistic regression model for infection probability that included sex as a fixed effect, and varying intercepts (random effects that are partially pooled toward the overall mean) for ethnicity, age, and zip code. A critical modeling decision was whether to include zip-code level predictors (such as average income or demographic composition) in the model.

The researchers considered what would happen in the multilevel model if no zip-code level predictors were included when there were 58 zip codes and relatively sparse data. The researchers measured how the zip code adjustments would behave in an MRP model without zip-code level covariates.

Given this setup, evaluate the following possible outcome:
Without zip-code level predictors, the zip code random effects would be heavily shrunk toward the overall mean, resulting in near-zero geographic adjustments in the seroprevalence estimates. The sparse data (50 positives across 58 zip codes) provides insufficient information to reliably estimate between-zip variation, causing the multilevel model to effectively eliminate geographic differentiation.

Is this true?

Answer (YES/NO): YES